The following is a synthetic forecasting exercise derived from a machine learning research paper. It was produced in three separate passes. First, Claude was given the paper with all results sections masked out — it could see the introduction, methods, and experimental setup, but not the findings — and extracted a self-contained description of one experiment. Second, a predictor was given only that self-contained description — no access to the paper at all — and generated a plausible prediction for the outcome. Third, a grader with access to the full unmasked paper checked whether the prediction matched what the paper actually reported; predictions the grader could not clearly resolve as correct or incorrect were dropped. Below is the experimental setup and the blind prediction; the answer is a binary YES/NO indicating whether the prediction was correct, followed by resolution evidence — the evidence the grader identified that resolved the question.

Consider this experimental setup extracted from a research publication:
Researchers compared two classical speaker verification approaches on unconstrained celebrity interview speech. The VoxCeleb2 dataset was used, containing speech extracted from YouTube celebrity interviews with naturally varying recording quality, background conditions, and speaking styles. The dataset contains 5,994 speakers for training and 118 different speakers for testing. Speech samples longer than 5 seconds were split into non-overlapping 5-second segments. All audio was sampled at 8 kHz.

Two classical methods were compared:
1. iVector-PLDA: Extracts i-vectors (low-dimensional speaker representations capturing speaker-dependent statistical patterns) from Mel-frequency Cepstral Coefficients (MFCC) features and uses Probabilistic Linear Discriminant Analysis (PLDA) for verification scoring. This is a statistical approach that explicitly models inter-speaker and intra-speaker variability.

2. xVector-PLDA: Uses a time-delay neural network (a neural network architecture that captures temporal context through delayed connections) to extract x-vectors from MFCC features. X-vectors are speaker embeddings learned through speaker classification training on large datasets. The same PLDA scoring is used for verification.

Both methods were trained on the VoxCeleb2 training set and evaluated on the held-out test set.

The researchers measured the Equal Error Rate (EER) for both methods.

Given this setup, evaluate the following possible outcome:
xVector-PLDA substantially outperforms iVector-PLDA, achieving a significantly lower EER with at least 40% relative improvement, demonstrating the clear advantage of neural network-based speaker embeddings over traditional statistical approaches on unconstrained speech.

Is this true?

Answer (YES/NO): NO